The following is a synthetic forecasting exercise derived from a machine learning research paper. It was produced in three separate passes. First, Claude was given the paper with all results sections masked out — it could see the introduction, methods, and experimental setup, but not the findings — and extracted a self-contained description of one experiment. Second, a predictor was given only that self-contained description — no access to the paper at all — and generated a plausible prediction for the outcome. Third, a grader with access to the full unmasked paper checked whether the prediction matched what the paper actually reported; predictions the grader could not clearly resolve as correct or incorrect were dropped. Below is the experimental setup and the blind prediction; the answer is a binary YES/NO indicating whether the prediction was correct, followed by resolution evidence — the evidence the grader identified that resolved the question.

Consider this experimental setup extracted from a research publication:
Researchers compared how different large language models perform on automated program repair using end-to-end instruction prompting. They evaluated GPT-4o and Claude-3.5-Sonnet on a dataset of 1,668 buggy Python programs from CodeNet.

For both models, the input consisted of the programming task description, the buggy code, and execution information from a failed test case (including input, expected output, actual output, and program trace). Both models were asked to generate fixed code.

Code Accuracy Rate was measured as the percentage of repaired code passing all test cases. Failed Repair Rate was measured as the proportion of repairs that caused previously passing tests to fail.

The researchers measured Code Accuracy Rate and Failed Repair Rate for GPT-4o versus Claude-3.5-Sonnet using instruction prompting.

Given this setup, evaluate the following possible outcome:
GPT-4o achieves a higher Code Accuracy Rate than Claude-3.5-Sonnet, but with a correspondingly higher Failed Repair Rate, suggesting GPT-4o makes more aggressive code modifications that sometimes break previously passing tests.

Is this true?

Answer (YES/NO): YES